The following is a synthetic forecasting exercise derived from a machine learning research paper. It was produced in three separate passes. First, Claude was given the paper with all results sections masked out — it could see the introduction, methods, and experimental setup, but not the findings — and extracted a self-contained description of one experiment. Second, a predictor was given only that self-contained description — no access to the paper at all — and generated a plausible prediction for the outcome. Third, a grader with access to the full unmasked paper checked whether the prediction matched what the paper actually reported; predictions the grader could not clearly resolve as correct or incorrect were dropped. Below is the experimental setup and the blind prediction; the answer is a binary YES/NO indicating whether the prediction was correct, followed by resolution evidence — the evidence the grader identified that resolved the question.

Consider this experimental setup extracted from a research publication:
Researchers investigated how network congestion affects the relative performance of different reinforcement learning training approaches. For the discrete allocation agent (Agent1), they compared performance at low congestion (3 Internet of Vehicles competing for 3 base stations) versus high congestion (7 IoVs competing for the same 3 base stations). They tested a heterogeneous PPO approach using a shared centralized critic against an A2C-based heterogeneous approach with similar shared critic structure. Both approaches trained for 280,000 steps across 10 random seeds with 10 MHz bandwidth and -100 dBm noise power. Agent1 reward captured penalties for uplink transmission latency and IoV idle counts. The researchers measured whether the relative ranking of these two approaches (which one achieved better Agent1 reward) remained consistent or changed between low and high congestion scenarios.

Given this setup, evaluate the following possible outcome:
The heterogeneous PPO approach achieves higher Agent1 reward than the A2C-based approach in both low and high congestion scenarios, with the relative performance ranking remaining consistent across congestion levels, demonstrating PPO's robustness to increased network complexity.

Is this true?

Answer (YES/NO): NO